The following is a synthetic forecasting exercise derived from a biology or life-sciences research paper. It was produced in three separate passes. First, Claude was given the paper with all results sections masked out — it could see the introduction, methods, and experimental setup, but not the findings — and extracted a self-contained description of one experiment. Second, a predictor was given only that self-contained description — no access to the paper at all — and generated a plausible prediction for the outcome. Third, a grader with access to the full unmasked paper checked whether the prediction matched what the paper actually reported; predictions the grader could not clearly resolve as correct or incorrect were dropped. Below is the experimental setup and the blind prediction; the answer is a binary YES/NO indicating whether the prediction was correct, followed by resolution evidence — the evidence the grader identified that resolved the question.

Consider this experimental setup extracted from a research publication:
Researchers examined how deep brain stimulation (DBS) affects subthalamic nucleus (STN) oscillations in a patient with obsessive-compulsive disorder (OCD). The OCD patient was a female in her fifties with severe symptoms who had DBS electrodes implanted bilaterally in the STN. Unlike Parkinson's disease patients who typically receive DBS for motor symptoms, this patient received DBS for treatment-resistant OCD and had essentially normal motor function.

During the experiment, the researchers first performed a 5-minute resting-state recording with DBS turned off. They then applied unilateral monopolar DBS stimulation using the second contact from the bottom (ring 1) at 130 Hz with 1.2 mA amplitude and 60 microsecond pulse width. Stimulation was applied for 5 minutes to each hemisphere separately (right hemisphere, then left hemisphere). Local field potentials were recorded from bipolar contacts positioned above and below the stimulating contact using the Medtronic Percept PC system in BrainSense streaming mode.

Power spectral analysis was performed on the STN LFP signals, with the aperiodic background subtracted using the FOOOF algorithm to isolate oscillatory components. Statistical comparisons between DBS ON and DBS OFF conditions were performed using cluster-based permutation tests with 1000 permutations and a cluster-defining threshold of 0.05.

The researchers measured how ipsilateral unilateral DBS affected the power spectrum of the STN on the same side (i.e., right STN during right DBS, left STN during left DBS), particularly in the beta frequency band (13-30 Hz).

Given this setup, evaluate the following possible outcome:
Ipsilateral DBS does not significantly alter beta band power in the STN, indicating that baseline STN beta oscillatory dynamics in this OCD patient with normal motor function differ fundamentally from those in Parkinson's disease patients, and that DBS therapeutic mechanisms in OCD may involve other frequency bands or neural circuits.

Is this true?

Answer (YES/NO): NO